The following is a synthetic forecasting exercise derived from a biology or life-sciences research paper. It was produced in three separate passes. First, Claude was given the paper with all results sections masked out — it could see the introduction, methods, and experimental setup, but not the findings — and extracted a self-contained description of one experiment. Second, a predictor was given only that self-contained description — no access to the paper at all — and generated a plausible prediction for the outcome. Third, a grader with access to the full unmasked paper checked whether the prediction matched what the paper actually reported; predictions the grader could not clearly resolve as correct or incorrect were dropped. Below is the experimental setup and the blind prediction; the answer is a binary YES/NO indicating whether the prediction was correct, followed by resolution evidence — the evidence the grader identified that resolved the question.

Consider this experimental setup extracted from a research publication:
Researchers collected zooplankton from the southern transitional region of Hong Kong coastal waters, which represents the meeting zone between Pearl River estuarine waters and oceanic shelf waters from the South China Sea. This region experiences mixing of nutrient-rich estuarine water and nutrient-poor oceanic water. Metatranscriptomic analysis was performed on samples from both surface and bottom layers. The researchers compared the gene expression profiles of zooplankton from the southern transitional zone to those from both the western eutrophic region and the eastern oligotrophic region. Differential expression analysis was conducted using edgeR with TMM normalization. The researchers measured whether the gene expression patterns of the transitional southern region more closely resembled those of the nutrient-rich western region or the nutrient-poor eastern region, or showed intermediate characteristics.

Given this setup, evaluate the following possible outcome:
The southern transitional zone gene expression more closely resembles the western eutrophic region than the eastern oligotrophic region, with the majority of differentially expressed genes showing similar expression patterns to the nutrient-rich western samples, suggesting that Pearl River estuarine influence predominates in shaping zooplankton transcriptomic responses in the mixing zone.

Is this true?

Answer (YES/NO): NO